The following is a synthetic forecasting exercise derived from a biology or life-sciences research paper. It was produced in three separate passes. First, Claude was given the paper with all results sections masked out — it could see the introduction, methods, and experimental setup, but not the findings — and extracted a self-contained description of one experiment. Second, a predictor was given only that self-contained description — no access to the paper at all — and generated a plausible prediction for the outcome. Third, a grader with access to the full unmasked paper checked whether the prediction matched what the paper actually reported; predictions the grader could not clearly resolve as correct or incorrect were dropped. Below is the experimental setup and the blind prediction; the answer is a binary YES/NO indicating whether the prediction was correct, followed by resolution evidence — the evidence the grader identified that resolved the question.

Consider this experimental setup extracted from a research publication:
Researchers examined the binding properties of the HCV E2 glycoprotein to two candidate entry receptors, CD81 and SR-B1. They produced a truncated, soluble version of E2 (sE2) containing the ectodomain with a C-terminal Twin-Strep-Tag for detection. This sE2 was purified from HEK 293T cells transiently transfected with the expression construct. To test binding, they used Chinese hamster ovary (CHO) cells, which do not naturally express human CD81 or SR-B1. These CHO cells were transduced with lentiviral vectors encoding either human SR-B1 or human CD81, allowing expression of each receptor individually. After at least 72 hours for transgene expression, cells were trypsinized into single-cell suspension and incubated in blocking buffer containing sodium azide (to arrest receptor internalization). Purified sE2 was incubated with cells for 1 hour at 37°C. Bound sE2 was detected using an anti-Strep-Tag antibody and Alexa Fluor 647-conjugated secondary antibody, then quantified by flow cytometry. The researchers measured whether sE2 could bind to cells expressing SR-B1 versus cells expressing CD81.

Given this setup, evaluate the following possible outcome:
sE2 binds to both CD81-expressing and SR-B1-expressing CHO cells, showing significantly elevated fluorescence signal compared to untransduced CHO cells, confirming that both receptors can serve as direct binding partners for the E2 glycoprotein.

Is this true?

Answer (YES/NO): YES